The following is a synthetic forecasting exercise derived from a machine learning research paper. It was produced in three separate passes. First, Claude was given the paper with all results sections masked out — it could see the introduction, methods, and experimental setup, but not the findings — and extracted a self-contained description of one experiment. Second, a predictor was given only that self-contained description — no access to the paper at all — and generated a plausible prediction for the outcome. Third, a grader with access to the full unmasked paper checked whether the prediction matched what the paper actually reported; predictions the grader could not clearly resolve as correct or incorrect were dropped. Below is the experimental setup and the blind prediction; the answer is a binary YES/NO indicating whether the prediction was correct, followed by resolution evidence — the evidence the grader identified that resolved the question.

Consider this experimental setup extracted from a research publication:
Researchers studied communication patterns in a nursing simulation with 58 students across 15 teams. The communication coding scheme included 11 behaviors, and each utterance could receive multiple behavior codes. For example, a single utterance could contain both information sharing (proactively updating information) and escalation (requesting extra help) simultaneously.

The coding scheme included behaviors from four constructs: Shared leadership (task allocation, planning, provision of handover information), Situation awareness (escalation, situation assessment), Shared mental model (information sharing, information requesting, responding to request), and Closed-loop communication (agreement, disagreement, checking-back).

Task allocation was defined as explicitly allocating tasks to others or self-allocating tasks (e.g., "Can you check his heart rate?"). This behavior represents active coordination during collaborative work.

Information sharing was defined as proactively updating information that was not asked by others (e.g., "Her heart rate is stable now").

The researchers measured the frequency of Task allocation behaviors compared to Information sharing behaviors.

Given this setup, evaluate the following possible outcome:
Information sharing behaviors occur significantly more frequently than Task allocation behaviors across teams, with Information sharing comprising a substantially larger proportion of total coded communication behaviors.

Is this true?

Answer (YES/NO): YES